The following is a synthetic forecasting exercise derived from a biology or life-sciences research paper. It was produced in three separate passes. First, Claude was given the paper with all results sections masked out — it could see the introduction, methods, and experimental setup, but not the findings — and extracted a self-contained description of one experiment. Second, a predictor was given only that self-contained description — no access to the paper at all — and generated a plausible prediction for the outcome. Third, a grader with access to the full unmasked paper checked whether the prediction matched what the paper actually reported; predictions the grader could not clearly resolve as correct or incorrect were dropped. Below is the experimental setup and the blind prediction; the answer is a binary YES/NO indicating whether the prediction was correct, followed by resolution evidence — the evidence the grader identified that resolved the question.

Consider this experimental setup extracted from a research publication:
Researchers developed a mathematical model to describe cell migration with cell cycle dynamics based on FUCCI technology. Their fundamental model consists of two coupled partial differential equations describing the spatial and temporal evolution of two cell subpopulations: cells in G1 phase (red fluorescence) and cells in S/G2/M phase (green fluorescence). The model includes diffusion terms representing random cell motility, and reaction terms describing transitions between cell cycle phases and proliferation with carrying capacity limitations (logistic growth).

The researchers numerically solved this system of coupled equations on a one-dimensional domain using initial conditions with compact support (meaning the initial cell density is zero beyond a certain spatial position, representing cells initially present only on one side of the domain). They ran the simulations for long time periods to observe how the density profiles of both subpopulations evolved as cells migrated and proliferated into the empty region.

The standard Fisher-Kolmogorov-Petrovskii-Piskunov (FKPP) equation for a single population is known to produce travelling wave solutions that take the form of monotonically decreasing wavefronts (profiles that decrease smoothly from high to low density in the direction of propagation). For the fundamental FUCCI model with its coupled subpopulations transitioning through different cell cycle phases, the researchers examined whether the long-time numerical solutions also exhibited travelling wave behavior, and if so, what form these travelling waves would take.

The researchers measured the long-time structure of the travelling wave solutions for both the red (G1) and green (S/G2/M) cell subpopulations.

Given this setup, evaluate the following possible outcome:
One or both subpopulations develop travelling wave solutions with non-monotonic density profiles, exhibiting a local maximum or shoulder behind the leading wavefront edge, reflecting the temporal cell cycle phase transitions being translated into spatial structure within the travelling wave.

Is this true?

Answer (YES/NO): YES